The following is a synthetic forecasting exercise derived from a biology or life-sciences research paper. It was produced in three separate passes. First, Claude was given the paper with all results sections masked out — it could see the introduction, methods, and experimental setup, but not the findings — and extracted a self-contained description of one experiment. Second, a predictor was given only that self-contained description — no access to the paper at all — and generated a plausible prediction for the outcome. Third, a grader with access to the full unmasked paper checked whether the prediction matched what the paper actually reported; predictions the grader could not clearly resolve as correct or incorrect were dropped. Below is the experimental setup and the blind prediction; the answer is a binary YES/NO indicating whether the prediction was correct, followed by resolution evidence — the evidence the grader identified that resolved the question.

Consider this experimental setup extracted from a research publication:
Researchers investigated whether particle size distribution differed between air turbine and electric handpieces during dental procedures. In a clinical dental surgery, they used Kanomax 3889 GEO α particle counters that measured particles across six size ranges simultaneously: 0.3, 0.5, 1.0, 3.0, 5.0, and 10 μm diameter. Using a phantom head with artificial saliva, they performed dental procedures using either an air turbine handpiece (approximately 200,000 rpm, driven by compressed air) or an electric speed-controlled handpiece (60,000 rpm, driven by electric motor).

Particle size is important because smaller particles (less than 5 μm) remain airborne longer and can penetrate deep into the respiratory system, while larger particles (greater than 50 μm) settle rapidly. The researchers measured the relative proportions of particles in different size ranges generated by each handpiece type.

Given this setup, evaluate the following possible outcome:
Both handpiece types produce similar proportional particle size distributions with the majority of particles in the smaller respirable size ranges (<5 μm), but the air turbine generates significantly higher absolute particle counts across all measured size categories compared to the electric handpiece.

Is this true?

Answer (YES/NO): NO